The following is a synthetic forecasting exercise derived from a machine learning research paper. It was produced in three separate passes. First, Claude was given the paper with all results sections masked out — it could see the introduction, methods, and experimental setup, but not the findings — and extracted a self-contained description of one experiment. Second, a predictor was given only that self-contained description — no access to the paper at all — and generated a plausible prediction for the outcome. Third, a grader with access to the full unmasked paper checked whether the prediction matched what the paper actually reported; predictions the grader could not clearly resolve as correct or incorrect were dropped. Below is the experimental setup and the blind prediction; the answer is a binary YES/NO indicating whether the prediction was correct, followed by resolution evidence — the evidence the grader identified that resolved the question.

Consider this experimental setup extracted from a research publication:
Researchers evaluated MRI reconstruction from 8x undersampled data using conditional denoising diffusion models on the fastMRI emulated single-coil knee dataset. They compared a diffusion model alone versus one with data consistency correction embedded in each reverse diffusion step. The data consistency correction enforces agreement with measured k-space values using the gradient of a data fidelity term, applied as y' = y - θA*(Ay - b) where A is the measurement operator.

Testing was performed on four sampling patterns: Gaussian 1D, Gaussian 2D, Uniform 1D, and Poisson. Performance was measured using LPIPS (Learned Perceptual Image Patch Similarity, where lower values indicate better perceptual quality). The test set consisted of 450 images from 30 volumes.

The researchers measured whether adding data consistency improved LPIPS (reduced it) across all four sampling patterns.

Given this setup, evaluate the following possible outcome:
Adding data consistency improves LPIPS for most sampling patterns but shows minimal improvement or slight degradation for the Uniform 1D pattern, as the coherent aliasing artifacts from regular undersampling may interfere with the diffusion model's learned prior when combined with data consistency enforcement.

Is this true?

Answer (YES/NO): YES